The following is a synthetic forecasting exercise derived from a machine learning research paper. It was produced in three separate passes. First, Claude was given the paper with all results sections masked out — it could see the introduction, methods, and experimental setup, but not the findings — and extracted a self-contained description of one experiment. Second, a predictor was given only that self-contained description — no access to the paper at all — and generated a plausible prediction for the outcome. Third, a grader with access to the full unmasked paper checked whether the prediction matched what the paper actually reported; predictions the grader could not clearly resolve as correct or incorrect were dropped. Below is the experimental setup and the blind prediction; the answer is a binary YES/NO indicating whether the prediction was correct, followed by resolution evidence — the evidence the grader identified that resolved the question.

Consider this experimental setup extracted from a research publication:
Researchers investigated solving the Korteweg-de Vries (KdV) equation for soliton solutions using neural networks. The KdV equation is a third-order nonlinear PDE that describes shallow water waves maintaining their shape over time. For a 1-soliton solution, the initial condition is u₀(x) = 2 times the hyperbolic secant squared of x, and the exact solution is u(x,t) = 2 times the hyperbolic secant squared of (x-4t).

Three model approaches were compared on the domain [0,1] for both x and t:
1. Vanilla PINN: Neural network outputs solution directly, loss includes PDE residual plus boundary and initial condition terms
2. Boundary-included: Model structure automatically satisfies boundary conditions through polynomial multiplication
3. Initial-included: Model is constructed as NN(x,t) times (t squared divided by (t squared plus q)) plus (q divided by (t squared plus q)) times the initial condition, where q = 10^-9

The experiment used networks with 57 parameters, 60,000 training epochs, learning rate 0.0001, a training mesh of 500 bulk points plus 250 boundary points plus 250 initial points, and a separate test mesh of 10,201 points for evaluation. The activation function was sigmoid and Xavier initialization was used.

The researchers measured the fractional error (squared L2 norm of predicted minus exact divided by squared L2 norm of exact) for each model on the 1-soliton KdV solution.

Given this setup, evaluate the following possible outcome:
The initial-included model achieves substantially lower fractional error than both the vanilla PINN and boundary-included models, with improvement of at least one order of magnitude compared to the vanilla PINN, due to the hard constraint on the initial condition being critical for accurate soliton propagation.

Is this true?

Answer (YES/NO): YES